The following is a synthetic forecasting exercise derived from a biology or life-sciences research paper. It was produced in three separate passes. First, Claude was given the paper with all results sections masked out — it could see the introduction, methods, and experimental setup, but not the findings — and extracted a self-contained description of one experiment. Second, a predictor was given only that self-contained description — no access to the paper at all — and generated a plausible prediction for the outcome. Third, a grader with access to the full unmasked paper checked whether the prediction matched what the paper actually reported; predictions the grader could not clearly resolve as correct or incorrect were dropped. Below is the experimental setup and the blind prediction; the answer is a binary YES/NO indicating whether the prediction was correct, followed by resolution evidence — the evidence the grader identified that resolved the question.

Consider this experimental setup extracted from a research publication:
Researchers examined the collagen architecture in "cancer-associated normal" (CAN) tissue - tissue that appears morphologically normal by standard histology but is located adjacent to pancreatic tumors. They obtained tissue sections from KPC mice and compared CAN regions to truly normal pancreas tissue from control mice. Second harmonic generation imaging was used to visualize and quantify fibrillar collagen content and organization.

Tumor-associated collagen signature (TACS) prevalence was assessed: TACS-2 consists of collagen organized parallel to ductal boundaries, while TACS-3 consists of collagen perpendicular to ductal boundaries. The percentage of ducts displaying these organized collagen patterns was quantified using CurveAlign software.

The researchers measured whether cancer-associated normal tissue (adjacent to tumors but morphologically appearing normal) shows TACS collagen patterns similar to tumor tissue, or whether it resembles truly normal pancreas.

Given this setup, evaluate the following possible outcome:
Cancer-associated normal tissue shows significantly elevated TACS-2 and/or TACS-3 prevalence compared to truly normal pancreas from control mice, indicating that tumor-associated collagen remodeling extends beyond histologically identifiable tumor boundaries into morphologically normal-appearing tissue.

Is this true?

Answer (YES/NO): YES